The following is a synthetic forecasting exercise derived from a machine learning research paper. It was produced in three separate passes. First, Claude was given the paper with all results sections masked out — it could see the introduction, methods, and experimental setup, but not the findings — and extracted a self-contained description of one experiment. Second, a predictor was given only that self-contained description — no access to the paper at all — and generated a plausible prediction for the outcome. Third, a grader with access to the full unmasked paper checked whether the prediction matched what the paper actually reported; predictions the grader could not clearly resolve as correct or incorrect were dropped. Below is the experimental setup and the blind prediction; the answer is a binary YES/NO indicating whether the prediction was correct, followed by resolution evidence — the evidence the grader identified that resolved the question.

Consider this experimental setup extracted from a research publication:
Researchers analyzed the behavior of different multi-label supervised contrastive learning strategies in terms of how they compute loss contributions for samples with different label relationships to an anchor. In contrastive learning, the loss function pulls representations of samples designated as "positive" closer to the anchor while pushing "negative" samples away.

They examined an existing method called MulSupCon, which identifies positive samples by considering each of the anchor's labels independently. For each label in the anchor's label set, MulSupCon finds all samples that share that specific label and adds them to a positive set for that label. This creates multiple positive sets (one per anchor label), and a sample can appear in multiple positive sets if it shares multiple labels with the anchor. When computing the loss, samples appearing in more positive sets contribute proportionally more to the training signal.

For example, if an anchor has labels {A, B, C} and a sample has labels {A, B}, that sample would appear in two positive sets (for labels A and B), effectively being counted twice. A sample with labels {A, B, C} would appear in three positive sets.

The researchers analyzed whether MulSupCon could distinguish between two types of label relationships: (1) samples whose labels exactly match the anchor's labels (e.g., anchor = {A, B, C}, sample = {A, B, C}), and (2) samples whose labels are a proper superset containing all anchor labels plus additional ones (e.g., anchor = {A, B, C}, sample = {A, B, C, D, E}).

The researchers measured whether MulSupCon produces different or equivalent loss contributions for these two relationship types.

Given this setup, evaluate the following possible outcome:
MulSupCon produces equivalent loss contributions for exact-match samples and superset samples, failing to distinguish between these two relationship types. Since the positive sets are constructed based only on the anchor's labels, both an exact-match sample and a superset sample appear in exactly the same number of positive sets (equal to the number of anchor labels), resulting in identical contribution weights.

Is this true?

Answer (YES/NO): YES